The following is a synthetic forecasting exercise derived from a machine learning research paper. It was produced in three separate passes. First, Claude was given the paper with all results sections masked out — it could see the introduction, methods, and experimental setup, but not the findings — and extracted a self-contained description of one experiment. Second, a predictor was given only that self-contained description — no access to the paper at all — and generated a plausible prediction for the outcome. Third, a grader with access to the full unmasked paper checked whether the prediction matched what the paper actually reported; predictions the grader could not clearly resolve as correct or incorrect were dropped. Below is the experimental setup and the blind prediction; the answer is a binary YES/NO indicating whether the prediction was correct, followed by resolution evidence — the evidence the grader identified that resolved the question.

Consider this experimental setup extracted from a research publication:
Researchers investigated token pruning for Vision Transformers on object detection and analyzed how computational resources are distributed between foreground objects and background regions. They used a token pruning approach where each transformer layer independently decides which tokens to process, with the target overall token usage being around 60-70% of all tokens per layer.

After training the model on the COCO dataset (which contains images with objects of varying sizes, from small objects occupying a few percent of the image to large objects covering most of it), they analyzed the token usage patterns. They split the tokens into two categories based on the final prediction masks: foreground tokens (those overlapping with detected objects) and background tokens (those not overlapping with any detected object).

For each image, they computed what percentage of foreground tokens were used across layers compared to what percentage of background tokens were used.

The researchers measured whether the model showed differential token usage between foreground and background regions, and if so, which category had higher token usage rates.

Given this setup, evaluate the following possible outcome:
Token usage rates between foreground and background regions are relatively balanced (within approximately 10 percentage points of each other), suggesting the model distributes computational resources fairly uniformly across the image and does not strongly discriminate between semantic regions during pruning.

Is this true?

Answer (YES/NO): NO